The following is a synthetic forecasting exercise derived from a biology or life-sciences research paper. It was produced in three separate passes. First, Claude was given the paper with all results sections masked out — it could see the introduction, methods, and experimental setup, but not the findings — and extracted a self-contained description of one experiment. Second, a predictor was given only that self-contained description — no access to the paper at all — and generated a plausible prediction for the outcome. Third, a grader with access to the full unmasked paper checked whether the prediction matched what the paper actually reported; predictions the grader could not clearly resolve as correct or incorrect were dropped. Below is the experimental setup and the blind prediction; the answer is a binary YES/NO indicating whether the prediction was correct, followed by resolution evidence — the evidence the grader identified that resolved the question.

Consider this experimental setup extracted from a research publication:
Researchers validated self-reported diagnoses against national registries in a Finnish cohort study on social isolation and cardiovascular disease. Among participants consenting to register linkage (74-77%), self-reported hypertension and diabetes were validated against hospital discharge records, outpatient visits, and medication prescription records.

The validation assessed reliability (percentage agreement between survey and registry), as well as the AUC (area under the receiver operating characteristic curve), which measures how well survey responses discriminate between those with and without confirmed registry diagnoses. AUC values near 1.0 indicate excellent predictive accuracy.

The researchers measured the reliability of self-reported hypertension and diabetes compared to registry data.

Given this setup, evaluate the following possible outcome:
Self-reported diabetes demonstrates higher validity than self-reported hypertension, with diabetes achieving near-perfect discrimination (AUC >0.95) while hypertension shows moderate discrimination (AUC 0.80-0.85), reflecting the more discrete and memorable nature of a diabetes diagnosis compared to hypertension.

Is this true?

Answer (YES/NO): NO